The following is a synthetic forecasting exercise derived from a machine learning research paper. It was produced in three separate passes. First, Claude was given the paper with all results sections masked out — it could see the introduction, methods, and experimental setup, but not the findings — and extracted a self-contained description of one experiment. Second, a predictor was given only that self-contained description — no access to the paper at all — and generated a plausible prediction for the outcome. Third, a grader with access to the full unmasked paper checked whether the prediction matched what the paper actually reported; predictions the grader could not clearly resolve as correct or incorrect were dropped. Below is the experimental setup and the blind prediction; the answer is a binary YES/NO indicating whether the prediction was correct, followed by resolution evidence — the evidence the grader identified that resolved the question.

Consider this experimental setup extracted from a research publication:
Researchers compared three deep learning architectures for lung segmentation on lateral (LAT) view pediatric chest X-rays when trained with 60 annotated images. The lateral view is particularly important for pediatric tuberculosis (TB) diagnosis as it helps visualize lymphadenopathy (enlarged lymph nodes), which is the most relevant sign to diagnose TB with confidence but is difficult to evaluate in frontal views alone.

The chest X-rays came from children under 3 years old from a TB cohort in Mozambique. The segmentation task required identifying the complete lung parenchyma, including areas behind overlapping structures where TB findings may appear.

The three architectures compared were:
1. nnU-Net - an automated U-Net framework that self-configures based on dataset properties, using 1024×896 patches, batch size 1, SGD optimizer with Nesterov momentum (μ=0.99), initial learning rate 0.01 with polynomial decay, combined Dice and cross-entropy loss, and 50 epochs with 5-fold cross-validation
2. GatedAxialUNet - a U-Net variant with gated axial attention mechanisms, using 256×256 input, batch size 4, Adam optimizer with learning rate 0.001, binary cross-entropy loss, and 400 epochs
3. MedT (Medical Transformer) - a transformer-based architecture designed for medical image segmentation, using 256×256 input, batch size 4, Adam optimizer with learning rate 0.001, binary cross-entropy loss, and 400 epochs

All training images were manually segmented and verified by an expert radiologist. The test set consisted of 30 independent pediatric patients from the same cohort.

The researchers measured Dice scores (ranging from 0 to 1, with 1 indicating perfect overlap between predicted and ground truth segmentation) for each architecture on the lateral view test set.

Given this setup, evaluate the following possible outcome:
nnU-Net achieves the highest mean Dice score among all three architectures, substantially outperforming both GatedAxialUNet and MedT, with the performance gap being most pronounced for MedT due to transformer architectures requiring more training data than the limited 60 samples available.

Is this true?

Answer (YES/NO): NO